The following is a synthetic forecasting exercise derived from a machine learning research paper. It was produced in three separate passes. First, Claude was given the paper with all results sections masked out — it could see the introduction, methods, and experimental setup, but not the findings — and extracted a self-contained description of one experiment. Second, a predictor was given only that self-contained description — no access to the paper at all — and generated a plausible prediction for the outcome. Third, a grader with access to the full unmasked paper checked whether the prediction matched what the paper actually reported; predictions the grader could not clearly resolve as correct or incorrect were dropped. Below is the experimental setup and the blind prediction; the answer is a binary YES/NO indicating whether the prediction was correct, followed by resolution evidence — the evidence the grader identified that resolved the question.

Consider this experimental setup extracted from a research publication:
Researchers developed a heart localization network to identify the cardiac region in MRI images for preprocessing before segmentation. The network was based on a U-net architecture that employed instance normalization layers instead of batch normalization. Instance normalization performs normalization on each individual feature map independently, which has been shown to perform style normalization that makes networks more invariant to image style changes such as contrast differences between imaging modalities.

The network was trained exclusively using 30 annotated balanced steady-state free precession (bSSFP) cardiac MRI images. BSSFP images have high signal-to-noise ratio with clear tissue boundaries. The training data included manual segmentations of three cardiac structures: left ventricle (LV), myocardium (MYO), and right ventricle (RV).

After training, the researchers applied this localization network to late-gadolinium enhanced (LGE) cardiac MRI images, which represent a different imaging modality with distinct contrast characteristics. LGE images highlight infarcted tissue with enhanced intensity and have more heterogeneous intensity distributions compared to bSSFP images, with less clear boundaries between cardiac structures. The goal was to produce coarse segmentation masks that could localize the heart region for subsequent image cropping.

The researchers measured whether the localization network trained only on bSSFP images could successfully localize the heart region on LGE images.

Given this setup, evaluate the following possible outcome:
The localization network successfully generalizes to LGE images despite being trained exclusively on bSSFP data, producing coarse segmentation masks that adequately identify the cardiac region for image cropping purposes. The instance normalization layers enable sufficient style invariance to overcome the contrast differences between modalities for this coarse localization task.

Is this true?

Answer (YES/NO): YES